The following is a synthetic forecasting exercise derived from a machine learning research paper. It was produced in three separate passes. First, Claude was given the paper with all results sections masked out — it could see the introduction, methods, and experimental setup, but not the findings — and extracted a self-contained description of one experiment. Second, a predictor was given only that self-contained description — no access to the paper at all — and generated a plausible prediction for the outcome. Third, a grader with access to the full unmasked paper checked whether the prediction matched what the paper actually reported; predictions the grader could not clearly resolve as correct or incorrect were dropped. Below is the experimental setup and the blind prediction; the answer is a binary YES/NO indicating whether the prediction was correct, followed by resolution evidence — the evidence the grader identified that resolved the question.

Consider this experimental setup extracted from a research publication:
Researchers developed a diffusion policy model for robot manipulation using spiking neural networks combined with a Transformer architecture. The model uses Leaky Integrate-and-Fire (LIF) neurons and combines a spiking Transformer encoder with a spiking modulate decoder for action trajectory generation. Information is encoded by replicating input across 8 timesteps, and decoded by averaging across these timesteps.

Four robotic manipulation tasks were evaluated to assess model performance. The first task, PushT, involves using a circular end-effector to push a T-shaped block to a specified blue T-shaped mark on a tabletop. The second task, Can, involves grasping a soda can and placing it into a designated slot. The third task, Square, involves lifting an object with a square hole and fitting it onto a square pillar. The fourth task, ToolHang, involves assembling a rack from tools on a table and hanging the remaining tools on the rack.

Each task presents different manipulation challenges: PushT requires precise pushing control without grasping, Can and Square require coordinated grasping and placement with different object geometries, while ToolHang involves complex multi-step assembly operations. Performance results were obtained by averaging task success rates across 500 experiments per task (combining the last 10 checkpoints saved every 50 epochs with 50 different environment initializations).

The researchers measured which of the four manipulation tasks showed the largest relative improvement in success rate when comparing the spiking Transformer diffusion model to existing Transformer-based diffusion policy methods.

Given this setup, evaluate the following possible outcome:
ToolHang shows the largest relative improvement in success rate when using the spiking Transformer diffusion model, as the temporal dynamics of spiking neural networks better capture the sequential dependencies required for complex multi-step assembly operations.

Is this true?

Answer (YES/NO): NO